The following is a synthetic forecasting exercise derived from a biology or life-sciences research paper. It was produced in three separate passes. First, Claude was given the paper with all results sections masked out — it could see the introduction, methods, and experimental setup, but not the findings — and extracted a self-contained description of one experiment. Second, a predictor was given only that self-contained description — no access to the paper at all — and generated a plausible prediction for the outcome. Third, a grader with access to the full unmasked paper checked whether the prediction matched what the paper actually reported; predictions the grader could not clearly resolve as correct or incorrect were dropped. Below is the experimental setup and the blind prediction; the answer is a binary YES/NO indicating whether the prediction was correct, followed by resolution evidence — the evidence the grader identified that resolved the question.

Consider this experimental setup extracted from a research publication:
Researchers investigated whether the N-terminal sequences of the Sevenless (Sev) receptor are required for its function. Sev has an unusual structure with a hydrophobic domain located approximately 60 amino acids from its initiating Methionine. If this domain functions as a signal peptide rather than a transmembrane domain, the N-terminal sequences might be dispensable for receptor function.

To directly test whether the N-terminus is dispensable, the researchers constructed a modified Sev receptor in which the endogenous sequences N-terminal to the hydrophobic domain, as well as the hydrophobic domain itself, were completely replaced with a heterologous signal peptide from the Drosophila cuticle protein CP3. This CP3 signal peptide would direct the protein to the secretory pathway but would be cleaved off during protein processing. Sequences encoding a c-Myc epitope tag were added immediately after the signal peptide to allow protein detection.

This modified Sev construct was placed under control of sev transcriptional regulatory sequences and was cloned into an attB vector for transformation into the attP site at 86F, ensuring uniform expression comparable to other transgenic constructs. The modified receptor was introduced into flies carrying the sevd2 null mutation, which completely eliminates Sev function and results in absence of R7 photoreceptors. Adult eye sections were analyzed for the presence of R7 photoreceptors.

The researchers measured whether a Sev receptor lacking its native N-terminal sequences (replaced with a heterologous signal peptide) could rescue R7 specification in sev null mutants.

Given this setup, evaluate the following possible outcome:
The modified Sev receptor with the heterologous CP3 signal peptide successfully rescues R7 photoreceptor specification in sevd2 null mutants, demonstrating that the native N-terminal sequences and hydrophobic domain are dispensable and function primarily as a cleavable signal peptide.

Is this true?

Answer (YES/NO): YES